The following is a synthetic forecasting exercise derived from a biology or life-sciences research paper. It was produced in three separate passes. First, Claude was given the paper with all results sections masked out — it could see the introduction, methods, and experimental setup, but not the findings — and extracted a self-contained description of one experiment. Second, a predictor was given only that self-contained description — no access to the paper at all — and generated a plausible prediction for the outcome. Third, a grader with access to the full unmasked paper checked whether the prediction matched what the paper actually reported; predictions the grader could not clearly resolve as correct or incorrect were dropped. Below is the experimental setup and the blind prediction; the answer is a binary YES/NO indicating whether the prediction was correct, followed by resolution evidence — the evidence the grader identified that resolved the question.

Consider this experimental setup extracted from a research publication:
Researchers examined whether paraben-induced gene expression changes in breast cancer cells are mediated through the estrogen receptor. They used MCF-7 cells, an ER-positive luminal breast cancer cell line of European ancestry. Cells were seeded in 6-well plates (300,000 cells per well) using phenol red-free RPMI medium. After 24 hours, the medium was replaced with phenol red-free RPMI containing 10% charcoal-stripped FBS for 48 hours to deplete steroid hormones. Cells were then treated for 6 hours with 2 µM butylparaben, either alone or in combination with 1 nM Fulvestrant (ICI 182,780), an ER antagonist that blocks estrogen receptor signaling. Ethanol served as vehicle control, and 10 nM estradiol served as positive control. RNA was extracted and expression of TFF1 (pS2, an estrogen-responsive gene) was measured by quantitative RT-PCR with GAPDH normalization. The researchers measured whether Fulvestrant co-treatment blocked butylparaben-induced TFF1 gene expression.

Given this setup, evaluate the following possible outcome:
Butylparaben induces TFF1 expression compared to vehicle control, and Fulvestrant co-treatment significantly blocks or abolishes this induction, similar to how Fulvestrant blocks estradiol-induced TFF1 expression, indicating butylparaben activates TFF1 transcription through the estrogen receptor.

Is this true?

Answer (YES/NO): NO